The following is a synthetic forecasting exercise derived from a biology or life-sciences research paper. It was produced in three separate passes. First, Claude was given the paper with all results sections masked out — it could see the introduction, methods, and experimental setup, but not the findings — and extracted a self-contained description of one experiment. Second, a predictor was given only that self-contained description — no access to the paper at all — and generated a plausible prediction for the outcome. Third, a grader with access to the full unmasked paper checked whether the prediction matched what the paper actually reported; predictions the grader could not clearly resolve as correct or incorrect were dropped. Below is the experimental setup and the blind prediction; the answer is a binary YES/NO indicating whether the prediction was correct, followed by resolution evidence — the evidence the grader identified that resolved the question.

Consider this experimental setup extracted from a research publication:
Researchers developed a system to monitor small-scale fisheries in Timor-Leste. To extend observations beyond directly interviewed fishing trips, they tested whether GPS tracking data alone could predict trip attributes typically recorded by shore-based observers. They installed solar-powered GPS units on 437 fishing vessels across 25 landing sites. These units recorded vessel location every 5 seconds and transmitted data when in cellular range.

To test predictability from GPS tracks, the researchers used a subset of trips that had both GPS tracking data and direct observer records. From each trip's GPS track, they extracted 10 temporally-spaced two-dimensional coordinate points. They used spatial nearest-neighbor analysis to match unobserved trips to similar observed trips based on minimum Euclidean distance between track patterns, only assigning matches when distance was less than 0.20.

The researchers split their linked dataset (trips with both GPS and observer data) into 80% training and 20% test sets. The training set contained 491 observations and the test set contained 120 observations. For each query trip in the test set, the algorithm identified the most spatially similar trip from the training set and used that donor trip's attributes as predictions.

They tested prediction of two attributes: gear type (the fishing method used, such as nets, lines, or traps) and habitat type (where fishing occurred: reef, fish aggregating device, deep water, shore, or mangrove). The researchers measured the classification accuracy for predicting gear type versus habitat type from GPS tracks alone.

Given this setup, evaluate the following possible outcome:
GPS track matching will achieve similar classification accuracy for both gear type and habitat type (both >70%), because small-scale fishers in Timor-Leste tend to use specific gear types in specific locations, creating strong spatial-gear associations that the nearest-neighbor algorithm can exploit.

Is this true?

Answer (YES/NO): NO